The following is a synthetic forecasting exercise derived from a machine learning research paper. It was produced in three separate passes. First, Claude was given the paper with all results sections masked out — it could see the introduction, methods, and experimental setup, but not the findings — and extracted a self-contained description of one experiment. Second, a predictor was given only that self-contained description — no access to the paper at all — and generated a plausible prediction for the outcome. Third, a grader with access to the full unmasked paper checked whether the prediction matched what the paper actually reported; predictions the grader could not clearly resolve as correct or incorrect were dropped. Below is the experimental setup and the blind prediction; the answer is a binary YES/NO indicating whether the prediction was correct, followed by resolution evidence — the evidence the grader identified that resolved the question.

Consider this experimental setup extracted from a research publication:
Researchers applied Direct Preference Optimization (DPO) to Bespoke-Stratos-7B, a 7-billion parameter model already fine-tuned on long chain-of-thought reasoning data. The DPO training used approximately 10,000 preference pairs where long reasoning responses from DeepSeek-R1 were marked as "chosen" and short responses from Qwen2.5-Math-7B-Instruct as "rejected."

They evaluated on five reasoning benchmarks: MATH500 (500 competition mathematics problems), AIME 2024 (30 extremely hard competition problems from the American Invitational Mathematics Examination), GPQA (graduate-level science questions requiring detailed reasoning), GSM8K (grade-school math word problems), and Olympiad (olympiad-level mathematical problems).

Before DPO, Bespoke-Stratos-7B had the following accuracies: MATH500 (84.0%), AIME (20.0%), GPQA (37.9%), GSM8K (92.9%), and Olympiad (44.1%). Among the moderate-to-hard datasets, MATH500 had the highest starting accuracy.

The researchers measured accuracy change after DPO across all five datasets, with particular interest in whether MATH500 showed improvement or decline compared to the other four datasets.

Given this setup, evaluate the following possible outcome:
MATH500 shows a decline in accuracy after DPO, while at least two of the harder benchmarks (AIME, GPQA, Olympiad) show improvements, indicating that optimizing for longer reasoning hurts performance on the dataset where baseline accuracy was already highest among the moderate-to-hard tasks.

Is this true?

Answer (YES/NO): YES